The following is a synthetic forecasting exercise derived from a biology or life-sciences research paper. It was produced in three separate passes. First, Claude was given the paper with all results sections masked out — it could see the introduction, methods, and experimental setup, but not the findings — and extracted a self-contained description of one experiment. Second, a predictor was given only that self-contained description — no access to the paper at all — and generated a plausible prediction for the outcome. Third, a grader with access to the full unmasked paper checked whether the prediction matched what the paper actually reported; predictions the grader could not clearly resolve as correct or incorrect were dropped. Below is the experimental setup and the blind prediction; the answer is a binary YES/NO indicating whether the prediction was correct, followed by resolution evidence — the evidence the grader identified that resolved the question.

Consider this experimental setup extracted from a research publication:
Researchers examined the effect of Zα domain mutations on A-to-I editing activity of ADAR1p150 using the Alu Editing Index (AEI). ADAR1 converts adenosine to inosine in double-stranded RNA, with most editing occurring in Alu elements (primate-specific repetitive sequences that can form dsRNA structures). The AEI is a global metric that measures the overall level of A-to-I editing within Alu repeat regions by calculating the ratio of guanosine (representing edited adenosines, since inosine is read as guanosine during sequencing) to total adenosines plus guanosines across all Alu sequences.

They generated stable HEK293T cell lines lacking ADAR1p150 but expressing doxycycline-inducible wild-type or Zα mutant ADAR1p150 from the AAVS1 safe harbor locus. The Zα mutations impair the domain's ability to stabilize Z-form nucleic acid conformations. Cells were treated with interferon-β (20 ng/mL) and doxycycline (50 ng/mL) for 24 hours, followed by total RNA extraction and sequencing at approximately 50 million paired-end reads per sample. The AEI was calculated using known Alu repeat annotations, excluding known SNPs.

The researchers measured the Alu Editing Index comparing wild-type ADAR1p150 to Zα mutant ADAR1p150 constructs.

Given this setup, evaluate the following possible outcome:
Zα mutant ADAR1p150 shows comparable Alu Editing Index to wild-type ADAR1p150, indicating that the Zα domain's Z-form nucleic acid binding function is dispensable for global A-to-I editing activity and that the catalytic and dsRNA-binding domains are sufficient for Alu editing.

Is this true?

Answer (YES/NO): NO